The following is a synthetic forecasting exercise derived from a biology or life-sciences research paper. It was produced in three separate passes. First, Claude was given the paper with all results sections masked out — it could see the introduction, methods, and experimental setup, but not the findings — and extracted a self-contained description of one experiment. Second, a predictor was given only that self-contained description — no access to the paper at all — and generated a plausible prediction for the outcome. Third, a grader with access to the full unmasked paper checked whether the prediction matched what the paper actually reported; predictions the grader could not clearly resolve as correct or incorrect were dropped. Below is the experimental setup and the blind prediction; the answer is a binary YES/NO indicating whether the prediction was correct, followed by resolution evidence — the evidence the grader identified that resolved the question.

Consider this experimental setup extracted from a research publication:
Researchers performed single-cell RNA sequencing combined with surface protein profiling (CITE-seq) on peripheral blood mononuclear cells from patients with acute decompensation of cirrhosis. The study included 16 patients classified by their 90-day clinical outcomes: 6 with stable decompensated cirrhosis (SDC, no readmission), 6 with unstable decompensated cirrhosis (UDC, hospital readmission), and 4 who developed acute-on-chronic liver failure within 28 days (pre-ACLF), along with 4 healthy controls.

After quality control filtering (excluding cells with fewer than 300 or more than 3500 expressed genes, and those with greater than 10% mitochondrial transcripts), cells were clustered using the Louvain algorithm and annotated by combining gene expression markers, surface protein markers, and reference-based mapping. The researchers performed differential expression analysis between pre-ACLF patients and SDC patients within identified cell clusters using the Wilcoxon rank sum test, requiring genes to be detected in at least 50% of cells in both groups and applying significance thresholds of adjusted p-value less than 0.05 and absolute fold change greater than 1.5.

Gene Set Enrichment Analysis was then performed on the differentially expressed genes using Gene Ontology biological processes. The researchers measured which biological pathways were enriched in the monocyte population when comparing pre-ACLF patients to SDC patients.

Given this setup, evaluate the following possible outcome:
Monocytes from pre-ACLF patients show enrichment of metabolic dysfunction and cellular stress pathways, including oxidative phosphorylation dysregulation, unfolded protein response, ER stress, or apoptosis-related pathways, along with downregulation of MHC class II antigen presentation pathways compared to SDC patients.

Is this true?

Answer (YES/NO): NO